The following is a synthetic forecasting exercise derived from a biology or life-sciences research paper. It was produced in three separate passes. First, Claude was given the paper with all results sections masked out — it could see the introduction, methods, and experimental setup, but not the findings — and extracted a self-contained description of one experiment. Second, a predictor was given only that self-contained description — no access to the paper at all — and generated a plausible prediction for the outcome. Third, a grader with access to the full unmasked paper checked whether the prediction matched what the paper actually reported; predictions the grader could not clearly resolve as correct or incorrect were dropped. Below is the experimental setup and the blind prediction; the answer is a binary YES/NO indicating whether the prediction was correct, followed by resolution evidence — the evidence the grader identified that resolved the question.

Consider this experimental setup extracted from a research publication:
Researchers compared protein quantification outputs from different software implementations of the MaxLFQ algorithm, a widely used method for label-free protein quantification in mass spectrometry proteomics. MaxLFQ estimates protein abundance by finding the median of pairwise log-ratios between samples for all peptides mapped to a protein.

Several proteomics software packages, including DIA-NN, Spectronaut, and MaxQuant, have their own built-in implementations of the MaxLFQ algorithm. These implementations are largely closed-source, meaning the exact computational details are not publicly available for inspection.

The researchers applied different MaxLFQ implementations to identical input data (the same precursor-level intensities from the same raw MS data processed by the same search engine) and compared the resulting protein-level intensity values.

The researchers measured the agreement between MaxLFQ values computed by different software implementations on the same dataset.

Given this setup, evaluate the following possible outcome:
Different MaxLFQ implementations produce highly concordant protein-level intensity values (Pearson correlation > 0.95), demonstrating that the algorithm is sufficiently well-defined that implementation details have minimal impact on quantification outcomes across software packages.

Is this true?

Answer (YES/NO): NO